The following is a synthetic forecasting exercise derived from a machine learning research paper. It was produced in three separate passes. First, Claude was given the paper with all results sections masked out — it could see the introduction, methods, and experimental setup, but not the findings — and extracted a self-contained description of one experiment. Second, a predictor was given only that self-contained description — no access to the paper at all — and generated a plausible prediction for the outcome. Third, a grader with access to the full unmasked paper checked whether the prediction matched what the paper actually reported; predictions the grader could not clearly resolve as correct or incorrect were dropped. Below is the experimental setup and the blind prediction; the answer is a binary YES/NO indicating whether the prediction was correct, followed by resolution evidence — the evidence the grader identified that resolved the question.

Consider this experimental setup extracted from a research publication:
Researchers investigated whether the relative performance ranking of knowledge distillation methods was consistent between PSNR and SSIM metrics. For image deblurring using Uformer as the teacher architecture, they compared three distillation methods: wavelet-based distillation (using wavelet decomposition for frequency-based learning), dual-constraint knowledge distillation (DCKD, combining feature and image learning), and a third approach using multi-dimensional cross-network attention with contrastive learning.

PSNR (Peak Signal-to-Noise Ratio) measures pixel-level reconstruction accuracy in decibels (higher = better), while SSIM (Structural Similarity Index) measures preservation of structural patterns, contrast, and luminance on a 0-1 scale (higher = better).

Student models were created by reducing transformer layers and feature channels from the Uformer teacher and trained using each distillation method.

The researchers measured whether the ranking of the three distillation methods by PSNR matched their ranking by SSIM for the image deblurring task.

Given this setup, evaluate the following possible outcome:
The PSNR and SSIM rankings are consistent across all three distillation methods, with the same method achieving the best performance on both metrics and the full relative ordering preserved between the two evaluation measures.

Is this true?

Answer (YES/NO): NO